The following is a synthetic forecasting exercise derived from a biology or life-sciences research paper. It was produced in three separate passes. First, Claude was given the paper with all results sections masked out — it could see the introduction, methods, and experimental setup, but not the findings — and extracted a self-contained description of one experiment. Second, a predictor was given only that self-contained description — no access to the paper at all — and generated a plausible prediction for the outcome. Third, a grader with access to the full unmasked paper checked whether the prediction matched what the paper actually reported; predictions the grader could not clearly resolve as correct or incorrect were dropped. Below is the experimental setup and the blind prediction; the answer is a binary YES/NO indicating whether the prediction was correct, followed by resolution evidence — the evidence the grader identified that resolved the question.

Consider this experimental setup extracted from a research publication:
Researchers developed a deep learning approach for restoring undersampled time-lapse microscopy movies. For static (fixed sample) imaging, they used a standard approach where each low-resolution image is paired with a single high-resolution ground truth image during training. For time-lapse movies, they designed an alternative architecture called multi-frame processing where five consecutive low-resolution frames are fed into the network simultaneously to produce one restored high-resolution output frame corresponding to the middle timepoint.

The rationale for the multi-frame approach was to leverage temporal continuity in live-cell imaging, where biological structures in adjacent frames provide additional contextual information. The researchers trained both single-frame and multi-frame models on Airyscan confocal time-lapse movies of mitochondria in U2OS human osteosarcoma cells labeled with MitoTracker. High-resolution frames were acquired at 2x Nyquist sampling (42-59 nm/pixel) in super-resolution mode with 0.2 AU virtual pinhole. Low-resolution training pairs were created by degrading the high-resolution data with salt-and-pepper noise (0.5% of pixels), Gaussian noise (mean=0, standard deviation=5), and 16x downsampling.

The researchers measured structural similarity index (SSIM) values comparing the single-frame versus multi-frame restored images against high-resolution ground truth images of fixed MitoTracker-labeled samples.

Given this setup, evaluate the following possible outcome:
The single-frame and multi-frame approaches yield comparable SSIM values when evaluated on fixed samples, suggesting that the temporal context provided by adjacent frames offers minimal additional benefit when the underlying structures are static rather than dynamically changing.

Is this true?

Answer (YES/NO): NO